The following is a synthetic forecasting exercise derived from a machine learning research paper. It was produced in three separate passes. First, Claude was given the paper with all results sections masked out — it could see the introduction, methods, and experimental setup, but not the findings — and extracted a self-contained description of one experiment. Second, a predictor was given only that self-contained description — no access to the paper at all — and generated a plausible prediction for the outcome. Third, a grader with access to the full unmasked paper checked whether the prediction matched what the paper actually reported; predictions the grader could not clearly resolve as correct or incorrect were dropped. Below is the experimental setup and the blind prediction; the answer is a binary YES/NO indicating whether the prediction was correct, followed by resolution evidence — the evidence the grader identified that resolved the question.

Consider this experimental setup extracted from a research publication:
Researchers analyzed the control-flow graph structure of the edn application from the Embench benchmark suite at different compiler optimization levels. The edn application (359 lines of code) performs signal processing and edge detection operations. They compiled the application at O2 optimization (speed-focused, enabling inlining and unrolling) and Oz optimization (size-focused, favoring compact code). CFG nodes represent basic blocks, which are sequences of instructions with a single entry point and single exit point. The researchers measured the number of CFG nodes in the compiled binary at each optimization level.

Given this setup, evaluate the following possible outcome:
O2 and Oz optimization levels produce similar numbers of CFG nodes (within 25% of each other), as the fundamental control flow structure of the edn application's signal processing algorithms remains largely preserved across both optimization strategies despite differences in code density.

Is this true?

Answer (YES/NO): YES